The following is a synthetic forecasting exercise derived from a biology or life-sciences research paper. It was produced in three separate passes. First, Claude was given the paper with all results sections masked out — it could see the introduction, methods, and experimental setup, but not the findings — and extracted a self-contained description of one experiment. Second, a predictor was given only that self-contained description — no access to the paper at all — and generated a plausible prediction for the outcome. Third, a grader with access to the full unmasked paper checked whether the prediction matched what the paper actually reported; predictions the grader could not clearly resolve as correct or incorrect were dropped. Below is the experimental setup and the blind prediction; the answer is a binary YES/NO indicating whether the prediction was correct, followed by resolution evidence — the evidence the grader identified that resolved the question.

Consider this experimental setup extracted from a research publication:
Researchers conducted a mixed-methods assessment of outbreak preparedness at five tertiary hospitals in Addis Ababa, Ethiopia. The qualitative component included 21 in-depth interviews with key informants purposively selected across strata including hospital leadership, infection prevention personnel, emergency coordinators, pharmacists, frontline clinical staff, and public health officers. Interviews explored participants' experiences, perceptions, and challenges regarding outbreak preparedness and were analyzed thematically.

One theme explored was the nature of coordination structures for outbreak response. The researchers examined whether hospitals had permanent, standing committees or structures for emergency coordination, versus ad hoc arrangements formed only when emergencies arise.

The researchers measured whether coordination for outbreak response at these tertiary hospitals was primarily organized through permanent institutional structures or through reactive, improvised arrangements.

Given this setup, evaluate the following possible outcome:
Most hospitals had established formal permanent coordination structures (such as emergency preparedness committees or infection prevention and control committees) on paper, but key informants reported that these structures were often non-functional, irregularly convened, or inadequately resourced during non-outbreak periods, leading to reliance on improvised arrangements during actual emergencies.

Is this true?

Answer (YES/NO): YES